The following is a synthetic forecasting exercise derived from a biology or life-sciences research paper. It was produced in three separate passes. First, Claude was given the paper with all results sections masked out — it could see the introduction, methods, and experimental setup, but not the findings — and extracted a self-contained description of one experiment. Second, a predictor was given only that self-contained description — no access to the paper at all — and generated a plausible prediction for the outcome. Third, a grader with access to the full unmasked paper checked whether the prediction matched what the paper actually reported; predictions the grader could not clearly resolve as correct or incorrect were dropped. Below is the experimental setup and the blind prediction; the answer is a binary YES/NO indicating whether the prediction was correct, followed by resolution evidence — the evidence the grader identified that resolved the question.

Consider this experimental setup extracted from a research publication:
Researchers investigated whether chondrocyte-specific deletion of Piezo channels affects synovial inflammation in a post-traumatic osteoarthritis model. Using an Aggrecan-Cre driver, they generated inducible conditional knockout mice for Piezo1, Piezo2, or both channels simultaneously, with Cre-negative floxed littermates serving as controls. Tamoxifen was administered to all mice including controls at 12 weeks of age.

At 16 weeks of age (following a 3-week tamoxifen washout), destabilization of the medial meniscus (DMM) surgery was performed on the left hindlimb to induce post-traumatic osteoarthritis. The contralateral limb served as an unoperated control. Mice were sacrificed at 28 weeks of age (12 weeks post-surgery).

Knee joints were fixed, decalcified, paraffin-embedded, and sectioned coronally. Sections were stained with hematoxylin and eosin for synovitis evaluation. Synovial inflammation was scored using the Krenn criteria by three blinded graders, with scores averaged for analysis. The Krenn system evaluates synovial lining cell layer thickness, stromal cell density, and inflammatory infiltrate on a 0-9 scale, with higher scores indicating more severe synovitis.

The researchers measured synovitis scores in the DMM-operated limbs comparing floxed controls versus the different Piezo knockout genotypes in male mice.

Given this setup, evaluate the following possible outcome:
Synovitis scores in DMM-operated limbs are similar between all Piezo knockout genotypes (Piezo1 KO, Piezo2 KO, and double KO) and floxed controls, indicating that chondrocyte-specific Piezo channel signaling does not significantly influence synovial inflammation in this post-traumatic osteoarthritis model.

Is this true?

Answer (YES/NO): NO